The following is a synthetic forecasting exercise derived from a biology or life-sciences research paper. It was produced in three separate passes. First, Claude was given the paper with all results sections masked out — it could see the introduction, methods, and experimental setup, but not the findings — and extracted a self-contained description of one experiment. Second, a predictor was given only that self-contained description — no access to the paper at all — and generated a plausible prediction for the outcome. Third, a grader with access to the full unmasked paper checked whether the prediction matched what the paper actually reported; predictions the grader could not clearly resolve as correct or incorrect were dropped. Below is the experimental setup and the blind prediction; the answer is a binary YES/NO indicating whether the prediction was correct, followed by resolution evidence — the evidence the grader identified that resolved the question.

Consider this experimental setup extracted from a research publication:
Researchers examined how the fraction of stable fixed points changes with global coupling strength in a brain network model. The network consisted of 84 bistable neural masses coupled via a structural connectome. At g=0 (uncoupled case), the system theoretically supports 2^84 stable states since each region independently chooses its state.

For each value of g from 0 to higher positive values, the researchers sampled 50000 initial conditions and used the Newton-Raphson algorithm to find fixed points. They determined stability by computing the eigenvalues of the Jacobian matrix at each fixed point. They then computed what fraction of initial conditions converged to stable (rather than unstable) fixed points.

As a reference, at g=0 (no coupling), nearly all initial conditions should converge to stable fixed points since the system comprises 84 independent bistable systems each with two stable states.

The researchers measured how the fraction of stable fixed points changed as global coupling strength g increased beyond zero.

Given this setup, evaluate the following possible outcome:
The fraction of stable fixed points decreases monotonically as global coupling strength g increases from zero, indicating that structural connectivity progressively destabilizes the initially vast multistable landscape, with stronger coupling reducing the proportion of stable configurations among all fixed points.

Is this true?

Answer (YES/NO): YES